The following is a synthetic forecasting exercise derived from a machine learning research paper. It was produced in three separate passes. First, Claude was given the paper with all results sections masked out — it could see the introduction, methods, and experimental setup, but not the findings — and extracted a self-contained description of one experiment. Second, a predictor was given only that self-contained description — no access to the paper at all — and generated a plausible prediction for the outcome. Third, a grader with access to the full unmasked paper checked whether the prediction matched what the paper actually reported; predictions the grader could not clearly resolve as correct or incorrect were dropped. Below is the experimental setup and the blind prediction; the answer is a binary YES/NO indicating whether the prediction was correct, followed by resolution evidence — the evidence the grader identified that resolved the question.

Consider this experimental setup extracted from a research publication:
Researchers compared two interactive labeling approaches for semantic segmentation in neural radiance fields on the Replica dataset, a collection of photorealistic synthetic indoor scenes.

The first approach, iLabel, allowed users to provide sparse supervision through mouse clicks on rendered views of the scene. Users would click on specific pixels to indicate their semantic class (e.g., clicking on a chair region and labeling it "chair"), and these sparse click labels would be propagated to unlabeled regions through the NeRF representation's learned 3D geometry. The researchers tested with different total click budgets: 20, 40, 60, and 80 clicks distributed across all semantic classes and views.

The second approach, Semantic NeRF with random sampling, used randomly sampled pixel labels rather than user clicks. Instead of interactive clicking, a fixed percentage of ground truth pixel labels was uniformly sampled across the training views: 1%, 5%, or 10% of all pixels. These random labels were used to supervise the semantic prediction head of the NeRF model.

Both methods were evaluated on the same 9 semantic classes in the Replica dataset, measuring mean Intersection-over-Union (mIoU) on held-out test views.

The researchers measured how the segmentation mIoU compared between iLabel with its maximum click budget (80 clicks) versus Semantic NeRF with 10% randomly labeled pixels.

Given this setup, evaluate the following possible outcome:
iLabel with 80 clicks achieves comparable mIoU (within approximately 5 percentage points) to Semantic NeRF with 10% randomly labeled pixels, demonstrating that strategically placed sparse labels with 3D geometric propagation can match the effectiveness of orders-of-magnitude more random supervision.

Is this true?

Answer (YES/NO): YES